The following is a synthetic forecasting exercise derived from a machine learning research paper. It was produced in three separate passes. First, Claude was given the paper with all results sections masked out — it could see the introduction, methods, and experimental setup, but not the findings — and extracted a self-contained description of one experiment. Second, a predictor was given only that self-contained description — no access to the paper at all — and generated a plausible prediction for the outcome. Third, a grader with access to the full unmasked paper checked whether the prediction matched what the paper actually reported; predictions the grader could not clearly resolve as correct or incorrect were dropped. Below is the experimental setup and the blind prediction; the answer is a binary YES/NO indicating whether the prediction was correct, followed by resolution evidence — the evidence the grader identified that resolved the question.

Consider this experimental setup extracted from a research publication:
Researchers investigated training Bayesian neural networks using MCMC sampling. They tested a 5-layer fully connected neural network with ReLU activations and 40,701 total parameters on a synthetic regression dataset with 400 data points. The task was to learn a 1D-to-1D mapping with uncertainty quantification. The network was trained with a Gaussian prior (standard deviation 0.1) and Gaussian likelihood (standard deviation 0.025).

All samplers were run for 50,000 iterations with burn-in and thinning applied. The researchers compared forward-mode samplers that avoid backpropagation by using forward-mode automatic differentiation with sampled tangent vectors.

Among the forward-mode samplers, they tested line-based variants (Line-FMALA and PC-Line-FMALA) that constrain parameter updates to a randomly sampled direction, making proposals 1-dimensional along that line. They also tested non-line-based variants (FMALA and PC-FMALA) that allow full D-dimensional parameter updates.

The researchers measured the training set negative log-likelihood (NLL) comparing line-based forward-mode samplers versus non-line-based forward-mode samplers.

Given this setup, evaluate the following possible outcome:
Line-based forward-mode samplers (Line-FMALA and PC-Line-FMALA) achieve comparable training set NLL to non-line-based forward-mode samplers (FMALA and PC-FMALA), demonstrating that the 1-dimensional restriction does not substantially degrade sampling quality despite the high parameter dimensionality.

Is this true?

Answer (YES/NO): NO